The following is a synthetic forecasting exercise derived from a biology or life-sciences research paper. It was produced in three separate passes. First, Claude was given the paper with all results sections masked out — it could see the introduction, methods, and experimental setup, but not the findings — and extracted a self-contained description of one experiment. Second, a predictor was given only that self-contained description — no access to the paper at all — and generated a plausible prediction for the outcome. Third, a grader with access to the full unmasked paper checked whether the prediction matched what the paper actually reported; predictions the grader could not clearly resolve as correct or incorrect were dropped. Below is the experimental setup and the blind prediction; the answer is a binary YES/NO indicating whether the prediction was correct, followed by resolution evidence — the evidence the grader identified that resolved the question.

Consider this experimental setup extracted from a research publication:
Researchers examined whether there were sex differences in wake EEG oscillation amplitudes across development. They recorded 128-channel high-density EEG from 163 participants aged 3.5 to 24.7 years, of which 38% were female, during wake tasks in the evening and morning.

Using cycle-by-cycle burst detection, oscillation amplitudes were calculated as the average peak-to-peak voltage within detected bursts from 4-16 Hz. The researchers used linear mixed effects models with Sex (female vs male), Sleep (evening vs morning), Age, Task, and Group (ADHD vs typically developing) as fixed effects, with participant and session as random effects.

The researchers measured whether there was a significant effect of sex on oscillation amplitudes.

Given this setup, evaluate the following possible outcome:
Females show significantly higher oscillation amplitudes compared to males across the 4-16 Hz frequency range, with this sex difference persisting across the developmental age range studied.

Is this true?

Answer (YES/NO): YES